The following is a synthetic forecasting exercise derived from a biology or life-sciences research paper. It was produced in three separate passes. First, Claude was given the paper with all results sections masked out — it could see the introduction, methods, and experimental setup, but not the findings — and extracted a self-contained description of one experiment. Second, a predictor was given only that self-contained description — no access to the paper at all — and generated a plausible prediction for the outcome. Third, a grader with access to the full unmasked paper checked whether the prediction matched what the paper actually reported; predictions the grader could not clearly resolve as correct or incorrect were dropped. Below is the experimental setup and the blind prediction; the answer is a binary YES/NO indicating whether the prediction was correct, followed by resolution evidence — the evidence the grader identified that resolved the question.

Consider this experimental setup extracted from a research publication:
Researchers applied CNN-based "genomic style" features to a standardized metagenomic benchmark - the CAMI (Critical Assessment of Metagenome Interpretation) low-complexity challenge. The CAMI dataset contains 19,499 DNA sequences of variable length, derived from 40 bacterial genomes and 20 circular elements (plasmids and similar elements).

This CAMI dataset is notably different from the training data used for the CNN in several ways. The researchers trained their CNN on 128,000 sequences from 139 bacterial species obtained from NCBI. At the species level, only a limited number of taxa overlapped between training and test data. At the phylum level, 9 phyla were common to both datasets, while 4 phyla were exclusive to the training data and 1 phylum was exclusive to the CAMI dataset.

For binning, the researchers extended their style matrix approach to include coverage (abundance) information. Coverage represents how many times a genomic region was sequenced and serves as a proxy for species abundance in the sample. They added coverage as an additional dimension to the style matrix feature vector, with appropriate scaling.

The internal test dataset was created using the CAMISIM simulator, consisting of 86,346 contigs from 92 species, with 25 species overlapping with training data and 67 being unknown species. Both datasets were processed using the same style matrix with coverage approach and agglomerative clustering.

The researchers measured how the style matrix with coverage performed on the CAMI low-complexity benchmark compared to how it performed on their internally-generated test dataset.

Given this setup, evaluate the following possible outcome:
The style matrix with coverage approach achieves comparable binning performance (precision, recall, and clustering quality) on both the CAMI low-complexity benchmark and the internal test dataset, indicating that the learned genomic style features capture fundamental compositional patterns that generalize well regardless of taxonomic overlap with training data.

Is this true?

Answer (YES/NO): NO